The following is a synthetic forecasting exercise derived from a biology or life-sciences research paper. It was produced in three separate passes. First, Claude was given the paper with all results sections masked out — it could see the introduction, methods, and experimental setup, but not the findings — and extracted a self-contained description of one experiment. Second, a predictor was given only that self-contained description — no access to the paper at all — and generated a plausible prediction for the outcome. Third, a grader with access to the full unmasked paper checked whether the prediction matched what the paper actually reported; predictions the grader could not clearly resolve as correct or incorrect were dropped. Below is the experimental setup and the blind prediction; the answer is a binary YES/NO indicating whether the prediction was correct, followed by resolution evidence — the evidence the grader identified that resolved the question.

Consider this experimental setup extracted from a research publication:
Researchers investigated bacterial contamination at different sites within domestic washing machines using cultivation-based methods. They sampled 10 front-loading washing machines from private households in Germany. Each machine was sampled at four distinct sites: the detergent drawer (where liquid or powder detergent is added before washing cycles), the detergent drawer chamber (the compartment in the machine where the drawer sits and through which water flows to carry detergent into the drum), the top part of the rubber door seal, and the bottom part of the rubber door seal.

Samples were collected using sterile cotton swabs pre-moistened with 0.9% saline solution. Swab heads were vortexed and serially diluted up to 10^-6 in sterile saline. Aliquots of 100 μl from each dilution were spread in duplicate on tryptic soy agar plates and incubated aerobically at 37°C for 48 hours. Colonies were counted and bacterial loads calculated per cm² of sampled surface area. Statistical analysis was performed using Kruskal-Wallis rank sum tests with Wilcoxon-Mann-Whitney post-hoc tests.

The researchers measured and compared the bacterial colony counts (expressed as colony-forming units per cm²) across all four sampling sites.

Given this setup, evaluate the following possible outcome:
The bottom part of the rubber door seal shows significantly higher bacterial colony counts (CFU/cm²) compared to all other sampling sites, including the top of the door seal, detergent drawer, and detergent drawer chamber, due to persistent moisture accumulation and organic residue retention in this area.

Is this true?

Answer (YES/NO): NO